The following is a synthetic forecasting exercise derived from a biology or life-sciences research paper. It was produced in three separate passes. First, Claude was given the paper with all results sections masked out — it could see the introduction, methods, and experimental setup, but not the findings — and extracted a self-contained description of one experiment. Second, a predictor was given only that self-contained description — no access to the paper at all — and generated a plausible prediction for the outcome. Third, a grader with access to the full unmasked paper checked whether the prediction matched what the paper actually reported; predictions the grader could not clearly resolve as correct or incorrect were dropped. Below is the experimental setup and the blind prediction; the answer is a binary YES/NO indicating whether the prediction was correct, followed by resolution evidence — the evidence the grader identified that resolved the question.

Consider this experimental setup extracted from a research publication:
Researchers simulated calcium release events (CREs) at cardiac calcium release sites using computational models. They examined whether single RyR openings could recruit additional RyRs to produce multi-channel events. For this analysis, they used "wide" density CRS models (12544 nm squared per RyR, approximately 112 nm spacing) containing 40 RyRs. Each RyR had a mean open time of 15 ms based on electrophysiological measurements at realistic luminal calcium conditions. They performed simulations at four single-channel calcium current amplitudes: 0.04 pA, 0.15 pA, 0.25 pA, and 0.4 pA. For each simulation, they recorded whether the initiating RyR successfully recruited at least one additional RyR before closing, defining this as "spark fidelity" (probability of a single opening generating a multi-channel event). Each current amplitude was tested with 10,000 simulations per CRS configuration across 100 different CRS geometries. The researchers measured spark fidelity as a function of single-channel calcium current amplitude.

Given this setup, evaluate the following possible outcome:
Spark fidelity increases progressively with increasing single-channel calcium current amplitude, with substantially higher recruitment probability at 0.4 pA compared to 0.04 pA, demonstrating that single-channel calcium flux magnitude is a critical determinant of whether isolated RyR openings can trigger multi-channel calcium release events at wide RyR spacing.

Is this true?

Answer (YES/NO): YES